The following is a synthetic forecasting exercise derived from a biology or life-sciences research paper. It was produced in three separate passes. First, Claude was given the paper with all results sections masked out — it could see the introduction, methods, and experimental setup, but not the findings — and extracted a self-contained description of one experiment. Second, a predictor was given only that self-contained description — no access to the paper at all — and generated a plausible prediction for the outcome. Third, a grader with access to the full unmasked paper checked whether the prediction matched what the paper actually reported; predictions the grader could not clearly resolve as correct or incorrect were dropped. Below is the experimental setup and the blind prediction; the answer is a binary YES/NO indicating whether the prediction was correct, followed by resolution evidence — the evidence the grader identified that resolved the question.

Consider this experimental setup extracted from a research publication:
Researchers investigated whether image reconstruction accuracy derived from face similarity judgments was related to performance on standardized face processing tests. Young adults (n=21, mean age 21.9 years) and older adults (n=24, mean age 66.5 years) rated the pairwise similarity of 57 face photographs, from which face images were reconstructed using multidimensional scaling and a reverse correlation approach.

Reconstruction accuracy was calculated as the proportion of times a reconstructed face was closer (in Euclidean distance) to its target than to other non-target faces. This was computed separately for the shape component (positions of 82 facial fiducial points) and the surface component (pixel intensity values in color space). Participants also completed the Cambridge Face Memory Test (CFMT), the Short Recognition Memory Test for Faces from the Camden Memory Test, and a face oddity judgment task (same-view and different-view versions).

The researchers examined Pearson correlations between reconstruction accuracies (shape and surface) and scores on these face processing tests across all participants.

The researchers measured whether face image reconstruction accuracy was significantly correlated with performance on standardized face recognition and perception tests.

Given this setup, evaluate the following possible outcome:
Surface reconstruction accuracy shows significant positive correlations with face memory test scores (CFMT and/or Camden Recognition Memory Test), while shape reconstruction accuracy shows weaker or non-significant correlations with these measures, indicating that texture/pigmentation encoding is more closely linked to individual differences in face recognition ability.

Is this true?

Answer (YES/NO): NO